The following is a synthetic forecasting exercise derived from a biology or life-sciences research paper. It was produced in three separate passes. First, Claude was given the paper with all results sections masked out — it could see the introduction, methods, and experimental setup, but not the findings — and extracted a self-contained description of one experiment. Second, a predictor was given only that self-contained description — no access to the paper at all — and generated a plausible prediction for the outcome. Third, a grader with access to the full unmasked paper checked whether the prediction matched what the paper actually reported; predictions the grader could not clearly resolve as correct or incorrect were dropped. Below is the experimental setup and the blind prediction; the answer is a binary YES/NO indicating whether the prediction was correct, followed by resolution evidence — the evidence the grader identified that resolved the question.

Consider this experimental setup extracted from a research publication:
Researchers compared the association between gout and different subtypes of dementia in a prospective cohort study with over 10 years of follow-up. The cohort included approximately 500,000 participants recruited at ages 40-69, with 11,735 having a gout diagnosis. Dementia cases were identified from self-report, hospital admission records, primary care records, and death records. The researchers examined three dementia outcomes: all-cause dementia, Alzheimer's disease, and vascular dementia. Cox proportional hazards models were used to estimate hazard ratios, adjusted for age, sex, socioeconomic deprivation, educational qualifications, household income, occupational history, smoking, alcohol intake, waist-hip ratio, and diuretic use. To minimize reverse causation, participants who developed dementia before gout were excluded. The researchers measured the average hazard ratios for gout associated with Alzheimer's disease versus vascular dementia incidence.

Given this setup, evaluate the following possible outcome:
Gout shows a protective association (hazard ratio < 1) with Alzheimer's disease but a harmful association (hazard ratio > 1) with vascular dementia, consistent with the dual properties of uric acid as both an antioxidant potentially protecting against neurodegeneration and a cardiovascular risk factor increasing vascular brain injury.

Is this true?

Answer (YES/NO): NO